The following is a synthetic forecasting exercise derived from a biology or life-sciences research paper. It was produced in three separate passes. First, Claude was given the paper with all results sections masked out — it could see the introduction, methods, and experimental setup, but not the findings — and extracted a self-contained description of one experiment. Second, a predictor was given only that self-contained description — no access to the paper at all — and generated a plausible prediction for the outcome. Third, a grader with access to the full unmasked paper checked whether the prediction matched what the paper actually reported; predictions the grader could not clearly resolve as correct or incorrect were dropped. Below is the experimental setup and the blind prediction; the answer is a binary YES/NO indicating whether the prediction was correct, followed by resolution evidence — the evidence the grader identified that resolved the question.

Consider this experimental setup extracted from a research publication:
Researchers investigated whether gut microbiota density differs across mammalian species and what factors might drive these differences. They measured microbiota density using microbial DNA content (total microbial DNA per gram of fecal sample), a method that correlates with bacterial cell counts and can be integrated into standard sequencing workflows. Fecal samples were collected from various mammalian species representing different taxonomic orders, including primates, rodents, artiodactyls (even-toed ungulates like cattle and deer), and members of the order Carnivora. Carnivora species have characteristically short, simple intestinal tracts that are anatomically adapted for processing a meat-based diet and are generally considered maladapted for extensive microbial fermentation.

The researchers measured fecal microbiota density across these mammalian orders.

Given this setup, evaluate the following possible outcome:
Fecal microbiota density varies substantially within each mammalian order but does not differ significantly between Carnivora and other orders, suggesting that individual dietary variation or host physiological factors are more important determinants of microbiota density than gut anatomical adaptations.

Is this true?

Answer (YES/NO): NO